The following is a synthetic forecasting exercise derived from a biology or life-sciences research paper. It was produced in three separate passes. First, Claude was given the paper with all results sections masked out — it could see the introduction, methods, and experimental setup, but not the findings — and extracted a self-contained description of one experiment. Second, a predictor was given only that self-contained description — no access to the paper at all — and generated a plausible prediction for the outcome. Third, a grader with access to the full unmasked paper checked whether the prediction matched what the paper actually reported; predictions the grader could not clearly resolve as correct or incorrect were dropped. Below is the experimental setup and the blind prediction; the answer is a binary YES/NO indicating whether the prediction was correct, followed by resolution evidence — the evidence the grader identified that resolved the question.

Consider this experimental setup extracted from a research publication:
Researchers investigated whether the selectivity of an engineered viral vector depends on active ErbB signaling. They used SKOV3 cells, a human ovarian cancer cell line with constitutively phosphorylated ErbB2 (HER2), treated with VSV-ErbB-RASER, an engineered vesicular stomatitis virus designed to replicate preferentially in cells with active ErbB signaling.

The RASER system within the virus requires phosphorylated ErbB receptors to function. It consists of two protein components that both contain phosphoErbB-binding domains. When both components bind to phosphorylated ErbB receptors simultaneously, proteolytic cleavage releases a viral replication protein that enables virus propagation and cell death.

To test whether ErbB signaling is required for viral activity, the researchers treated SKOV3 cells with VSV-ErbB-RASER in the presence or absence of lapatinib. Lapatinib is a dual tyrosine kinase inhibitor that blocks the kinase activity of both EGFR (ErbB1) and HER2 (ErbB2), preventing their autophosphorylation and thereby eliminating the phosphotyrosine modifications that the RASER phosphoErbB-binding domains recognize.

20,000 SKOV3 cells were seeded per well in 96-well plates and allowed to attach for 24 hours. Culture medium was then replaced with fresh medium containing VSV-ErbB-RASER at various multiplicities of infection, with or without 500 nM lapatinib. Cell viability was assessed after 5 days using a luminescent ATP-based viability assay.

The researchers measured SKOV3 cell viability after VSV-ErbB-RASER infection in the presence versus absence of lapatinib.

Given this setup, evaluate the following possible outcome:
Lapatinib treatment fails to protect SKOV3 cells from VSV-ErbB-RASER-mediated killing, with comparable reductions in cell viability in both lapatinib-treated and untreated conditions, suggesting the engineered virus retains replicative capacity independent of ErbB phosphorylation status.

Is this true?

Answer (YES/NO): NO